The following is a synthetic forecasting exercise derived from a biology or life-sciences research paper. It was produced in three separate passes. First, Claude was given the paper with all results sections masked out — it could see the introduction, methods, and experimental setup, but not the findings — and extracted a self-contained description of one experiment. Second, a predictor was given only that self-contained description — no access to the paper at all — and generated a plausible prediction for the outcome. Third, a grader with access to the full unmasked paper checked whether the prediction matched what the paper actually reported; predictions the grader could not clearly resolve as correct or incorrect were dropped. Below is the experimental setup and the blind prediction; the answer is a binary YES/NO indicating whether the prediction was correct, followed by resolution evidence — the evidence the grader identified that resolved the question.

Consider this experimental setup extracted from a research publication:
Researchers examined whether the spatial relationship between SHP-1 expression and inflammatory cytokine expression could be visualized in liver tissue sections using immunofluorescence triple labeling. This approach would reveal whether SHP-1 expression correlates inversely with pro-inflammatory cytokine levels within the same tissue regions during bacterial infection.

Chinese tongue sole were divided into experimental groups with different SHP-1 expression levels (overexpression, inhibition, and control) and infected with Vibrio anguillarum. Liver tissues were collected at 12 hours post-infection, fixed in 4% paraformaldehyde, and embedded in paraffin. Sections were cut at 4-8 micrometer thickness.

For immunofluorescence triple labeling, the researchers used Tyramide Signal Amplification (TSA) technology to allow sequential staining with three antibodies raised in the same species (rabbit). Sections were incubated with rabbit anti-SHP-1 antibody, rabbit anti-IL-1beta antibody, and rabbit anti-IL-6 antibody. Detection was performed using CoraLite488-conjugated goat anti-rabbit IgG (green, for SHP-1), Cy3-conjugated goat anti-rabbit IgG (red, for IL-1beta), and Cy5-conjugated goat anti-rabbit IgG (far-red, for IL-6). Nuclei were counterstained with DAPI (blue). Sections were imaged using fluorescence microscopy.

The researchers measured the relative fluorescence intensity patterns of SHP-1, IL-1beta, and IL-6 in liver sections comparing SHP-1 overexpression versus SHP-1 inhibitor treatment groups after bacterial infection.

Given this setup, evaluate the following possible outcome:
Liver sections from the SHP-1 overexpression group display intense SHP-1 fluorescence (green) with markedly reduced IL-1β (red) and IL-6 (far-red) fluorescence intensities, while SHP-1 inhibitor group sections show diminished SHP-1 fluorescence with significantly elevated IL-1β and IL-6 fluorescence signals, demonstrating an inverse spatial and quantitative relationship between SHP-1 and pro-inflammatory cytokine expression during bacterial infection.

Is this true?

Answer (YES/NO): YES